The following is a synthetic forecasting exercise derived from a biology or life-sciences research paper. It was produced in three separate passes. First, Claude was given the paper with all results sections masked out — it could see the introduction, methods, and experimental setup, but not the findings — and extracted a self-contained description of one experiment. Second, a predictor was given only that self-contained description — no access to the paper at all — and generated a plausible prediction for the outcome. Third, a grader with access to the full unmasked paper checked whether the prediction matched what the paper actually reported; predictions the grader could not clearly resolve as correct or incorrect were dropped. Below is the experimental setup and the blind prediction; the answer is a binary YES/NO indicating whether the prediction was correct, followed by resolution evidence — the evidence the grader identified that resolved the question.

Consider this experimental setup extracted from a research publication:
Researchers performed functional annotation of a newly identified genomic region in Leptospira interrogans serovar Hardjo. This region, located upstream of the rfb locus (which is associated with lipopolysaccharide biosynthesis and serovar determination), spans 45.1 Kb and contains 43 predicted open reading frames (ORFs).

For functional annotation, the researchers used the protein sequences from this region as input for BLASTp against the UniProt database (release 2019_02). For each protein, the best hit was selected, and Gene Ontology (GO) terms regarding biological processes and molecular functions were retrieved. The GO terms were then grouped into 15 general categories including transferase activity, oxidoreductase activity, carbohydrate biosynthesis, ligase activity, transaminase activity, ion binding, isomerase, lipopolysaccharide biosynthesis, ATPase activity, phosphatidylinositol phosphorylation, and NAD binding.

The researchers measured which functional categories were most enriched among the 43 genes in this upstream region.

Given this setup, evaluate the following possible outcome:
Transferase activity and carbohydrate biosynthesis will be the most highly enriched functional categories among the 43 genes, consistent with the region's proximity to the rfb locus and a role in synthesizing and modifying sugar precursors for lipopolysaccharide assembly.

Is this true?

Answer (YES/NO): NO